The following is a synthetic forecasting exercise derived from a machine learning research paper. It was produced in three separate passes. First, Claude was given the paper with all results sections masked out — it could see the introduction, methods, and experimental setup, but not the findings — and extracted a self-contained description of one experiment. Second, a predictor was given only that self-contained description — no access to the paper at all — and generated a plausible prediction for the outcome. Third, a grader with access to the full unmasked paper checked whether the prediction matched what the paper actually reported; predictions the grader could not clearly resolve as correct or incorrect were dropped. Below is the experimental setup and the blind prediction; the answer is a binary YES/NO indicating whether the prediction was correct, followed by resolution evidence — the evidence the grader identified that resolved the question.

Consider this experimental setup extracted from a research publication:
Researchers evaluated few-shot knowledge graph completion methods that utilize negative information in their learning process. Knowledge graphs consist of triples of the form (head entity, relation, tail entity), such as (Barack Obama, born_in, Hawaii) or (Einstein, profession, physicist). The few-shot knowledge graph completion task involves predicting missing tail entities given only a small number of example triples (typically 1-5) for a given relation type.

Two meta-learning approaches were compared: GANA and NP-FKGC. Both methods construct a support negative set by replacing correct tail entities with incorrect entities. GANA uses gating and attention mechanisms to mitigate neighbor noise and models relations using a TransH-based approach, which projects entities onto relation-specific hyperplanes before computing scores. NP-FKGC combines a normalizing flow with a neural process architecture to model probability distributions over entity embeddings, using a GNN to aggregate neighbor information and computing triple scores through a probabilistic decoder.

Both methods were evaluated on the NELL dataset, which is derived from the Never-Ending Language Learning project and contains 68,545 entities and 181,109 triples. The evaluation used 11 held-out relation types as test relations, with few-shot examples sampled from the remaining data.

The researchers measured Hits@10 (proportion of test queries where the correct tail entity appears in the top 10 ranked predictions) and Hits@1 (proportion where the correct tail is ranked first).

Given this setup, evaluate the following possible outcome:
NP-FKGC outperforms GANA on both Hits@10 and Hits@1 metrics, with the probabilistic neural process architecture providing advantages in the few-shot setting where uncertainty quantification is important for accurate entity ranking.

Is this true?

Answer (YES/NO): NO